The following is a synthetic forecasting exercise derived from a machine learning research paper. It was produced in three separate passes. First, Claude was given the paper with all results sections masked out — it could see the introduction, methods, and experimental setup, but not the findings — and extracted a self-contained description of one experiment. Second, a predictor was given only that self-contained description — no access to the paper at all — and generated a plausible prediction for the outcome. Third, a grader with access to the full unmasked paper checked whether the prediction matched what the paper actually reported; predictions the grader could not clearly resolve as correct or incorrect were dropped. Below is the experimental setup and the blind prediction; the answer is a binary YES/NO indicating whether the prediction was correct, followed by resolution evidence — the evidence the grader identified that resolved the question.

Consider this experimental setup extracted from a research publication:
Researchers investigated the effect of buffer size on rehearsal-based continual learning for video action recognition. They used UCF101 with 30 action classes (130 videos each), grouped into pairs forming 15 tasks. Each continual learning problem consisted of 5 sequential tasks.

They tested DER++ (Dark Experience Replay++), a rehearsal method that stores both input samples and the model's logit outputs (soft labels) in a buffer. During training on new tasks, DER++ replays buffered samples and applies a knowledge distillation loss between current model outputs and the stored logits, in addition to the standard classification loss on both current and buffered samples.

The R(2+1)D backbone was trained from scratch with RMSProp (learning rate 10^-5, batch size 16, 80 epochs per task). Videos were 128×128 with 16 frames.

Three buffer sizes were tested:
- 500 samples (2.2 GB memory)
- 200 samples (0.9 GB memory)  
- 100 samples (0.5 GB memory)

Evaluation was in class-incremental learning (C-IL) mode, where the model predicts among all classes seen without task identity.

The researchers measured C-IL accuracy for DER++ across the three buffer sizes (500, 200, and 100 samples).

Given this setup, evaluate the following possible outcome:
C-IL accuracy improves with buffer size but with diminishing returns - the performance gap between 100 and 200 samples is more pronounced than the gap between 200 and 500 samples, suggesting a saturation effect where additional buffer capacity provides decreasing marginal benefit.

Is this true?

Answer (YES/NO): YES